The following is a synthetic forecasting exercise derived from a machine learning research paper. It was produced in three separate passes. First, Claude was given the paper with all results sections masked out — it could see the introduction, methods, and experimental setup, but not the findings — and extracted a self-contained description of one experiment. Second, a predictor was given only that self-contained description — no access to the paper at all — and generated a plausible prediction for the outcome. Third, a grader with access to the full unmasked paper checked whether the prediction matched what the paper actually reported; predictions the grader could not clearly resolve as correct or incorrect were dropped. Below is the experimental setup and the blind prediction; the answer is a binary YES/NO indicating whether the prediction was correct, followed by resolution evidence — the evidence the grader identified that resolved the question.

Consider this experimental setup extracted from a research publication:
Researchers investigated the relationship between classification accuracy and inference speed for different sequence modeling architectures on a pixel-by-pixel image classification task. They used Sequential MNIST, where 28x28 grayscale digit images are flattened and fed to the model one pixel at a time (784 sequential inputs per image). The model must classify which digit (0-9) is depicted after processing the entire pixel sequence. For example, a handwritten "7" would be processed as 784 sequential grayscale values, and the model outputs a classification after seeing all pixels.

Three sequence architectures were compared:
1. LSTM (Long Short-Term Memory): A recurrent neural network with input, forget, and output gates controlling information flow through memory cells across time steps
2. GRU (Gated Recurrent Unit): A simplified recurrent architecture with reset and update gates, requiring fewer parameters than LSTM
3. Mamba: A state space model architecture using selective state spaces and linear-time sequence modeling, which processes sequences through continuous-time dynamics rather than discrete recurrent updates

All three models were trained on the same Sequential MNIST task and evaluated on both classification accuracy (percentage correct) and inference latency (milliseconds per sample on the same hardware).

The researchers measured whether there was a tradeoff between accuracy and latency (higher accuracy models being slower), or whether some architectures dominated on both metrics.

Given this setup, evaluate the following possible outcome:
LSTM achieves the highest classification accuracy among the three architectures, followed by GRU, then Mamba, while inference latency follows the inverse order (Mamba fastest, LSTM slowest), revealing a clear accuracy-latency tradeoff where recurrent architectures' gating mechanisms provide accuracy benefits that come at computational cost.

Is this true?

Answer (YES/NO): NO